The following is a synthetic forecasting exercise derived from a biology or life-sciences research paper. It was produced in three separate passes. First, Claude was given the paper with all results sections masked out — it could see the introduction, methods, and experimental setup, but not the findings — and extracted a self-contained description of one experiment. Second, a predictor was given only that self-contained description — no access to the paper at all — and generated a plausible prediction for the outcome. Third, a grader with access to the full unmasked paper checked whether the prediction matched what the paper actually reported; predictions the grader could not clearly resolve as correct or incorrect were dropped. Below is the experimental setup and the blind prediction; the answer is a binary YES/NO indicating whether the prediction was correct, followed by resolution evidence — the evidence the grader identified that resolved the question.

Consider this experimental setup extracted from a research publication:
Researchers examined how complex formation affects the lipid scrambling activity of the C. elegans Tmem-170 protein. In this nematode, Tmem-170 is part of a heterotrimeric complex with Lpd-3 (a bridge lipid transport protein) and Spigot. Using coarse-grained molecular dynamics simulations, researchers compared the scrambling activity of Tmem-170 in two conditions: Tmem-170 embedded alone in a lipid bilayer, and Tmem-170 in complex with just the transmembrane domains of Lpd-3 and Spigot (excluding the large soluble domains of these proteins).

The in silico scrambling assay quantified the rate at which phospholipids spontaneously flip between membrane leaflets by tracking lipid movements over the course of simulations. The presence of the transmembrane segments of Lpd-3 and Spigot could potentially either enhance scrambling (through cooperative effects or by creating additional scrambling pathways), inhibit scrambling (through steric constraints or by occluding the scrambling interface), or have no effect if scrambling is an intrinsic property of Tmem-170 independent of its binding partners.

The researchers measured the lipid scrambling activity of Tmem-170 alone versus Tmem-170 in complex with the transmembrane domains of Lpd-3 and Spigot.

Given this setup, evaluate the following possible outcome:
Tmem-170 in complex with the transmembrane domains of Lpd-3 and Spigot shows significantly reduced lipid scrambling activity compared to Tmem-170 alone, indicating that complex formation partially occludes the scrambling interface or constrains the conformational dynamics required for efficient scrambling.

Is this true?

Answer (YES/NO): NO